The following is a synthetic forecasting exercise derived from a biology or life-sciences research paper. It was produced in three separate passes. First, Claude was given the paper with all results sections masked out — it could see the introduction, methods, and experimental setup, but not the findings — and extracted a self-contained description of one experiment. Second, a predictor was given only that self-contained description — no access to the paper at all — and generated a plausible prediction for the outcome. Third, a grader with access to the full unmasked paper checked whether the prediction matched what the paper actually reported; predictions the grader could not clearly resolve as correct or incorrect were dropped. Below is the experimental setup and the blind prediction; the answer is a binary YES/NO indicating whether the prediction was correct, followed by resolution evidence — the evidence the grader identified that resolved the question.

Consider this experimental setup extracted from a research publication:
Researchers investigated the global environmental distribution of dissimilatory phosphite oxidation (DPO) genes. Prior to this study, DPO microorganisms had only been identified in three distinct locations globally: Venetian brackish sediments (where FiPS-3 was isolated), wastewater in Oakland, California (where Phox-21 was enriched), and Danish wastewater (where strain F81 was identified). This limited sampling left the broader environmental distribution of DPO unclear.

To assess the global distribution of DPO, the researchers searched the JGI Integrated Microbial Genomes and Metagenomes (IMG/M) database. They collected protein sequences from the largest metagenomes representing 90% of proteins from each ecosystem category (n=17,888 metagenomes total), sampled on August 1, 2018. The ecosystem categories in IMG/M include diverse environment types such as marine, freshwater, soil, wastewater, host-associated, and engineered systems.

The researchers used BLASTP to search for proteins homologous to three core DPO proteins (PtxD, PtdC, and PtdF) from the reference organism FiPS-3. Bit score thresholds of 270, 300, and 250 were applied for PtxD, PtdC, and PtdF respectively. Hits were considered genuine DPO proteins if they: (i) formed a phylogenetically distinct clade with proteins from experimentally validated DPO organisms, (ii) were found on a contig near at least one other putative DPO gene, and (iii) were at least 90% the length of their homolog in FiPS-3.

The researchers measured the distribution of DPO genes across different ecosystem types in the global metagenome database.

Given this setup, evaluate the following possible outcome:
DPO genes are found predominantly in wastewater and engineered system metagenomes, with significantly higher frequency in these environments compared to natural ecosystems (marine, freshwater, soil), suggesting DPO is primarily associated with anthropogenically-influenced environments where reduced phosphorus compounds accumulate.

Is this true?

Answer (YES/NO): NO